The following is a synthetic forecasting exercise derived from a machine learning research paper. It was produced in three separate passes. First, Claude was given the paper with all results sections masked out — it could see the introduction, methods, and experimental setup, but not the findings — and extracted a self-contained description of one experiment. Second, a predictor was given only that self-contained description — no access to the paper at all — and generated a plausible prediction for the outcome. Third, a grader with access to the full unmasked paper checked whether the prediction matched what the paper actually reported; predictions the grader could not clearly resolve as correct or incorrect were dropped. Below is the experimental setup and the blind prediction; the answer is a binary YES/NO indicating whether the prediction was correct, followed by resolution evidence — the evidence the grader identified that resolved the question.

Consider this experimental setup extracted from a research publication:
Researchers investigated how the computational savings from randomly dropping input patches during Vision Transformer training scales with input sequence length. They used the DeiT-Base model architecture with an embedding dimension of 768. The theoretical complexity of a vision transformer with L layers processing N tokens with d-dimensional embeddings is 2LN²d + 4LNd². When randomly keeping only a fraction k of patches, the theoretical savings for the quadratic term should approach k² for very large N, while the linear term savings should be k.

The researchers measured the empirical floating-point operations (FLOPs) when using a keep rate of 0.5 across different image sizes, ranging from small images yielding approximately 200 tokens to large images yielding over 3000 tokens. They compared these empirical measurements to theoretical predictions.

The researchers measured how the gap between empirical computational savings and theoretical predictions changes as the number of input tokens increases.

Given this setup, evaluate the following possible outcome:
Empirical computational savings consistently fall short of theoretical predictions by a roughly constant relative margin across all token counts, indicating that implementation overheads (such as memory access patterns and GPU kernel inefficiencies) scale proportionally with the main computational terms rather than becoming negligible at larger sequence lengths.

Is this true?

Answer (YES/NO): NO